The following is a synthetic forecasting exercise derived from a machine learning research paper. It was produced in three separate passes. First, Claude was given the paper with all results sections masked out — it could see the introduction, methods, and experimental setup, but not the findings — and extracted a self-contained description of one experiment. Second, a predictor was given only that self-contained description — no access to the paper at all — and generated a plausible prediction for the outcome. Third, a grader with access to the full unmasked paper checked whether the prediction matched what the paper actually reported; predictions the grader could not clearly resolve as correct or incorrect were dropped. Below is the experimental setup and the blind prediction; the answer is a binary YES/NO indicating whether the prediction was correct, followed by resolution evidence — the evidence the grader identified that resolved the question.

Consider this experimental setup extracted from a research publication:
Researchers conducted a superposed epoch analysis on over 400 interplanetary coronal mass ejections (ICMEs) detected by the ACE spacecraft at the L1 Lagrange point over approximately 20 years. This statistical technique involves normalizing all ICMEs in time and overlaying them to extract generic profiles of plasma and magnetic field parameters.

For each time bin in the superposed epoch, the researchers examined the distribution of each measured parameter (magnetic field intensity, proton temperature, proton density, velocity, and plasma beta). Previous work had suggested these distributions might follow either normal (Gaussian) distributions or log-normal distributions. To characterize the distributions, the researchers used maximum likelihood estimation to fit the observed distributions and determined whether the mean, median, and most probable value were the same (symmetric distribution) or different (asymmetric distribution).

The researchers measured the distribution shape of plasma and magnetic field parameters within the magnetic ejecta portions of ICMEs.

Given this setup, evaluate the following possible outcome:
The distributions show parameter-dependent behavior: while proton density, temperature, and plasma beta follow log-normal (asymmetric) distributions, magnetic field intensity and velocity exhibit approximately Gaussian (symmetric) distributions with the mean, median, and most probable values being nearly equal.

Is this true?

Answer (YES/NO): NO